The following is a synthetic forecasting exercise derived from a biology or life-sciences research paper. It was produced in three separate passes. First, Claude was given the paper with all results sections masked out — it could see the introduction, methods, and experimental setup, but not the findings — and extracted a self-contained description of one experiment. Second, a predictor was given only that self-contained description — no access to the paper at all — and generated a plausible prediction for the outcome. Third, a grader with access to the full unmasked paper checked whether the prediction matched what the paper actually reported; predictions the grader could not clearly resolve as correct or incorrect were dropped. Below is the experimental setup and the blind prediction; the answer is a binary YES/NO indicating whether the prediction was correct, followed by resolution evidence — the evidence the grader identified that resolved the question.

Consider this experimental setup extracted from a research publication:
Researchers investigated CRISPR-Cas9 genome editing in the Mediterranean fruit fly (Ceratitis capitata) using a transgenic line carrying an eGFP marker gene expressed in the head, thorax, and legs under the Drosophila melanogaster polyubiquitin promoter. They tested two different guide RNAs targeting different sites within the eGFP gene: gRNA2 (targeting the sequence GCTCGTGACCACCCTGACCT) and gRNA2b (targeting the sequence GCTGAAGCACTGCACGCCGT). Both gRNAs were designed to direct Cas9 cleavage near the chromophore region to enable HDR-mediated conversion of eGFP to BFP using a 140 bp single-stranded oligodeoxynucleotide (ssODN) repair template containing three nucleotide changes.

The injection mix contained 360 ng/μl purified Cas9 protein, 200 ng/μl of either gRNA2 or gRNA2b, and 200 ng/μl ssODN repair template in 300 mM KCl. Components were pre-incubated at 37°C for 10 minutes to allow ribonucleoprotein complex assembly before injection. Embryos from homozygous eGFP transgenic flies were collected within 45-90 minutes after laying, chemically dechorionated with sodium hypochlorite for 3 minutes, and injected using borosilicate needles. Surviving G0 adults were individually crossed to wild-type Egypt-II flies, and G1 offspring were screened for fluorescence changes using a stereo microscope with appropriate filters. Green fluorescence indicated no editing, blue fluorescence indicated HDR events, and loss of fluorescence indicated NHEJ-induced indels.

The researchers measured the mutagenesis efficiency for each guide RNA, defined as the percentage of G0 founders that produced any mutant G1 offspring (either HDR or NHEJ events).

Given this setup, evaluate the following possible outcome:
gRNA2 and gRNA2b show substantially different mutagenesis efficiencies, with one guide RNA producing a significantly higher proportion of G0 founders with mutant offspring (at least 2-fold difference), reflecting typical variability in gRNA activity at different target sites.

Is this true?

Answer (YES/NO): NO